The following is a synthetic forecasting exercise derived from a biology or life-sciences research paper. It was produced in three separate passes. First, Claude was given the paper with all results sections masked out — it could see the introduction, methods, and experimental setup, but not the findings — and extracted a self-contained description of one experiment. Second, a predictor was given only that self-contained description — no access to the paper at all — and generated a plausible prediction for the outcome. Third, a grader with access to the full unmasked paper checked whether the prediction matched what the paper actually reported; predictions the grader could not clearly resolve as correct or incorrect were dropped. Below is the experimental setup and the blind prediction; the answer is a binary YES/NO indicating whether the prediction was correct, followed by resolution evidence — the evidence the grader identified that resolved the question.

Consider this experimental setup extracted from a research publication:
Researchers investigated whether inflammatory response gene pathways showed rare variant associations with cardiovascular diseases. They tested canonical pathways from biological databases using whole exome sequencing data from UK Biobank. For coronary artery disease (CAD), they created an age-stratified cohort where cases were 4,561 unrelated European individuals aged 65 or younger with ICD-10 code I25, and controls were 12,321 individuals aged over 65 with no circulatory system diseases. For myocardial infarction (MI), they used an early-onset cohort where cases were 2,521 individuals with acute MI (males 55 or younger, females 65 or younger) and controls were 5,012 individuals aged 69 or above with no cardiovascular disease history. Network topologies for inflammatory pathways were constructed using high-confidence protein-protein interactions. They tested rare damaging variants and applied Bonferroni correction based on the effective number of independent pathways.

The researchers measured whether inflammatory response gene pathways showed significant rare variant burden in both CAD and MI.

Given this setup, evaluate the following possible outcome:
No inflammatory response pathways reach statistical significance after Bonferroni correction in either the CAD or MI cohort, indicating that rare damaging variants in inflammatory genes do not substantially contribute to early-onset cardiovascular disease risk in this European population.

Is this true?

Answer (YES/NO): NO